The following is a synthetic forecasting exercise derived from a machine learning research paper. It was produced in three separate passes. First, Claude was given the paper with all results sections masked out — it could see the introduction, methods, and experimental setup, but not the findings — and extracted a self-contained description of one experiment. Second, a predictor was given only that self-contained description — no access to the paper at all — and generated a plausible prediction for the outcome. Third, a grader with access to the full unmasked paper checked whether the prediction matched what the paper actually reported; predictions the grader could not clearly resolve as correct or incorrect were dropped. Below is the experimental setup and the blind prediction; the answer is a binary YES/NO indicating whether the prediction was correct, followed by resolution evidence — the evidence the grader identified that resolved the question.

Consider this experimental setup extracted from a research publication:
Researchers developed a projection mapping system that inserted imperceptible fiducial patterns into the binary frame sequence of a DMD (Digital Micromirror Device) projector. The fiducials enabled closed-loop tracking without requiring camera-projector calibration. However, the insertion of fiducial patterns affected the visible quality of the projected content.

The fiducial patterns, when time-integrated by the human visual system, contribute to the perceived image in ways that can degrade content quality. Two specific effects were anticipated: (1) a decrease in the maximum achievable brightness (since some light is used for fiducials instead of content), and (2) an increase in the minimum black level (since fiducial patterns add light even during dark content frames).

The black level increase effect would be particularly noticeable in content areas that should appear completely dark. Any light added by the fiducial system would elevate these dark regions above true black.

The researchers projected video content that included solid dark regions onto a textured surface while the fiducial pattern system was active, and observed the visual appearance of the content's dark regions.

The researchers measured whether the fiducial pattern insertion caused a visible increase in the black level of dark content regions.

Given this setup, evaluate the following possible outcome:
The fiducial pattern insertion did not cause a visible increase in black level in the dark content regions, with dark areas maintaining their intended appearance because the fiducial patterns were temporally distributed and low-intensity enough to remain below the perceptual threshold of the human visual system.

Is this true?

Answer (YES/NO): NO